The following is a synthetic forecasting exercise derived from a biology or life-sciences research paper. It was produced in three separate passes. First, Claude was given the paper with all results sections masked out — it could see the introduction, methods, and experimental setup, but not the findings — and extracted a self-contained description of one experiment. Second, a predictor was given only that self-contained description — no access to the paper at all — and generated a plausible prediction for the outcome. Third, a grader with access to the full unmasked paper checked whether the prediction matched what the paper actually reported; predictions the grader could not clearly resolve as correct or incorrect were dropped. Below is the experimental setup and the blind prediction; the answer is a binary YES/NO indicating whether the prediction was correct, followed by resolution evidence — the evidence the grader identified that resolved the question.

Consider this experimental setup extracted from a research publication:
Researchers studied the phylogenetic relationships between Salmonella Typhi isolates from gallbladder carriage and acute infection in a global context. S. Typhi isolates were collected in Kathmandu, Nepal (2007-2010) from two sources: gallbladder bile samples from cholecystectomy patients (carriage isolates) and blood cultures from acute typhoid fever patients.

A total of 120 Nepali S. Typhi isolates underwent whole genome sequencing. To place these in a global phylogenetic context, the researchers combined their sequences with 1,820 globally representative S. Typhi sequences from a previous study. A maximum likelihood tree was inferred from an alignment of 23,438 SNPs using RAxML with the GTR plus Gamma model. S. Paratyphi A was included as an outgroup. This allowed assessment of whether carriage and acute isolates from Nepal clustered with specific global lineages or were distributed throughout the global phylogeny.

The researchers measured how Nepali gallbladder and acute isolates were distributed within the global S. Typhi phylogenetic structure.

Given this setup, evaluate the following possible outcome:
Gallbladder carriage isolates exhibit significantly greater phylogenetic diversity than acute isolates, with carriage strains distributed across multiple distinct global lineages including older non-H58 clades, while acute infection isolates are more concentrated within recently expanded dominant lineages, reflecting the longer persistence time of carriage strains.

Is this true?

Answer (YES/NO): NO